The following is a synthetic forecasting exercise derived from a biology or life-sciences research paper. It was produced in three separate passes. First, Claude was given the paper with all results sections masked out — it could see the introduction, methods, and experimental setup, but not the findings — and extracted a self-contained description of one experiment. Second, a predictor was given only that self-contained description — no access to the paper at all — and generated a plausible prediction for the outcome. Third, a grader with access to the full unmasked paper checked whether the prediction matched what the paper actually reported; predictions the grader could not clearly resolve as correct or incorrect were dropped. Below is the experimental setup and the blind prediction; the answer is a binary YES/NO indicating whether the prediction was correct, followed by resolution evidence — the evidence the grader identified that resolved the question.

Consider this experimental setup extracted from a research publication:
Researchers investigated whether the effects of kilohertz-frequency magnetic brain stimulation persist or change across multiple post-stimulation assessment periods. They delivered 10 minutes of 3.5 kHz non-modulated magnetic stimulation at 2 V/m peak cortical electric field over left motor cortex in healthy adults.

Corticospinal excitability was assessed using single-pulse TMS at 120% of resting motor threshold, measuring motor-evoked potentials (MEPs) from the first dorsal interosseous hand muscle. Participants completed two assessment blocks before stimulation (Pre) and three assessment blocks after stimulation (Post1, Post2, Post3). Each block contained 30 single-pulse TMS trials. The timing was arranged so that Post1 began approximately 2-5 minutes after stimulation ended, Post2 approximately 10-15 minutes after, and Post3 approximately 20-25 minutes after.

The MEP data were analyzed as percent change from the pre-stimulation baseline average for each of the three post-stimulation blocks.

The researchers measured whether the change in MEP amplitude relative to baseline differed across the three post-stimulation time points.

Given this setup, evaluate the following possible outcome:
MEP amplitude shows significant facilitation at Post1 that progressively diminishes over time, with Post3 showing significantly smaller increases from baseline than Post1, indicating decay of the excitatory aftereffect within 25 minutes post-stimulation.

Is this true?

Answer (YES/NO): NO